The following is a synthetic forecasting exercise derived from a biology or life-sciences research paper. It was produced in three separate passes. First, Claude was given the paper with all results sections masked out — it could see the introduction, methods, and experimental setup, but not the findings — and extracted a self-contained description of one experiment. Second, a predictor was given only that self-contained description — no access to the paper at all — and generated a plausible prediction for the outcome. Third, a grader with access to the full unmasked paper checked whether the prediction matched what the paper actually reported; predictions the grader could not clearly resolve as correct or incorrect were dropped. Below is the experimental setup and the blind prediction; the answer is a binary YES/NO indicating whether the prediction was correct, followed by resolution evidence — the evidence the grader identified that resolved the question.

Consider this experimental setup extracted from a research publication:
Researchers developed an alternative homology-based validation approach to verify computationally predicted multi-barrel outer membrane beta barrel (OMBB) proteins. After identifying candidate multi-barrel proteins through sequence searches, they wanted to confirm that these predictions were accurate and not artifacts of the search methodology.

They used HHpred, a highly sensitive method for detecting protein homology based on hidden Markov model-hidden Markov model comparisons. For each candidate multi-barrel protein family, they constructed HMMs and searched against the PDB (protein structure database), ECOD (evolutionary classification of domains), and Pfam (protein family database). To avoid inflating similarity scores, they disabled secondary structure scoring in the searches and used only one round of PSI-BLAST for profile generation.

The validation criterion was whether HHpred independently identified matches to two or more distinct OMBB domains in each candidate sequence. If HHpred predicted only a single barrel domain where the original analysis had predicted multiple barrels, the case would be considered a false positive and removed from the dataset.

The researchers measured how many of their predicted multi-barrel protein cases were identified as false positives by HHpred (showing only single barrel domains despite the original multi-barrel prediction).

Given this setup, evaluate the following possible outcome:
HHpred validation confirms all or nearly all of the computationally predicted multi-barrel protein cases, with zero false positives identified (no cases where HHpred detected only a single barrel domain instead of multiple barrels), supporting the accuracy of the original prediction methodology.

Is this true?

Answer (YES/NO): NO